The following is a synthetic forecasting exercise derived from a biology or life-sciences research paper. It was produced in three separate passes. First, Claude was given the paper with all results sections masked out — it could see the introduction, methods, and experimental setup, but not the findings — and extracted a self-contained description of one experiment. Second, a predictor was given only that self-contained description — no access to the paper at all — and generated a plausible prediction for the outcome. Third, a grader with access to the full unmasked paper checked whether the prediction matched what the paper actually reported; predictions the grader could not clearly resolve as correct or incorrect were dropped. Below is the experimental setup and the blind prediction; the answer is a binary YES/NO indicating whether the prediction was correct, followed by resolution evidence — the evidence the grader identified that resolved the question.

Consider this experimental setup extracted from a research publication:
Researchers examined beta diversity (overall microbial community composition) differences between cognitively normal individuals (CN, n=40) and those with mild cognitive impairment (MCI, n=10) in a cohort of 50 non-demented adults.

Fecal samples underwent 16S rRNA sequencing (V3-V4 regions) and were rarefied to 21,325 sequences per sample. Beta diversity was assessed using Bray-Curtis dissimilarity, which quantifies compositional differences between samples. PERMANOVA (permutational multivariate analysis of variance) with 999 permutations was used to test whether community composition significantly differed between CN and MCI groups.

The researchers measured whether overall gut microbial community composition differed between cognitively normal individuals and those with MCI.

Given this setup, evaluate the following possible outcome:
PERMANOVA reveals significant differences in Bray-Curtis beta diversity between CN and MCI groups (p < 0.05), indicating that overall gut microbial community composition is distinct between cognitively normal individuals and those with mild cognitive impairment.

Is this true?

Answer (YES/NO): NO